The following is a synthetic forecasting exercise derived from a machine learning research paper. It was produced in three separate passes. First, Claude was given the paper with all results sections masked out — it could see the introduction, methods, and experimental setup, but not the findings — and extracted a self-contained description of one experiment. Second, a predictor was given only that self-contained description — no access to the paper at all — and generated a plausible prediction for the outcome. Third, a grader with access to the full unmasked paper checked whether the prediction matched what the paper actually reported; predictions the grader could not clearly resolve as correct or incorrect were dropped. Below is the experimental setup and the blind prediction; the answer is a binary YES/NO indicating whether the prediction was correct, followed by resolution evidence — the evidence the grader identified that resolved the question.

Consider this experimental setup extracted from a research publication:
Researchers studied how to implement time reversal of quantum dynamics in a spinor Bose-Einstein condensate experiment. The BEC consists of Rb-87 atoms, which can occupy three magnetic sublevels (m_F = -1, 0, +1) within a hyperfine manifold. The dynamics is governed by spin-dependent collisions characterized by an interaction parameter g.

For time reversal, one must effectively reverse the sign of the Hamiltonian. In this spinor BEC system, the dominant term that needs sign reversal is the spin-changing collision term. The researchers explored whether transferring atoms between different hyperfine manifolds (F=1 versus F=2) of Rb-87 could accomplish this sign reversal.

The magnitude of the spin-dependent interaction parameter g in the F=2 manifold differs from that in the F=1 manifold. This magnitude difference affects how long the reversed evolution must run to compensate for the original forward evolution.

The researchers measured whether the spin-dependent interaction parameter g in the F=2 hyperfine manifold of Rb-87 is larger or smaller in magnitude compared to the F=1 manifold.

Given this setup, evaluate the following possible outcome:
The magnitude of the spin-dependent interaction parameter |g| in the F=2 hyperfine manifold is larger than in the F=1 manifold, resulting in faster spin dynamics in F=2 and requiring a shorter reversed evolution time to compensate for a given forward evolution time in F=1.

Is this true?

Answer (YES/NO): YES